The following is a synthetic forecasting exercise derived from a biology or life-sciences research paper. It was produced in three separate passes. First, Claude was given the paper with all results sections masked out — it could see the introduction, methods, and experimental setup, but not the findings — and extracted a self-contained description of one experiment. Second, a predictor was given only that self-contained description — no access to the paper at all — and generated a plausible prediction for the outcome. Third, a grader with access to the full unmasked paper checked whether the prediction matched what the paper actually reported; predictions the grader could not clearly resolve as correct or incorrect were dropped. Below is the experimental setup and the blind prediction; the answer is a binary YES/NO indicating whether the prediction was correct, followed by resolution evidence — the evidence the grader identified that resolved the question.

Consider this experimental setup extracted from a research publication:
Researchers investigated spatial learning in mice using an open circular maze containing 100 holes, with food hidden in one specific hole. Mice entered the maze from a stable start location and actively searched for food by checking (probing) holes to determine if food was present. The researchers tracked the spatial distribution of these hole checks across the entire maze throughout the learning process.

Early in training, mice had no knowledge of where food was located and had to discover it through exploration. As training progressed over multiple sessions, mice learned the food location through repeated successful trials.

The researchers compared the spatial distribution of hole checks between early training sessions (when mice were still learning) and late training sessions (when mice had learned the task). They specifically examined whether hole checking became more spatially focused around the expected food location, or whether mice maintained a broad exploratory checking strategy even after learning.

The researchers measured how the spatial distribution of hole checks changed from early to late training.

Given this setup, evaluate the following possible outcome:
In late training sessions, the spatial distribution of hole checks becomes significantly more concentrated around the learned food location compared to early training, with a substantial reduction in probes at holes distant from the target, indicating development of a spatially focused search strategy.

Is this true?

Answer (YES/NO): YES